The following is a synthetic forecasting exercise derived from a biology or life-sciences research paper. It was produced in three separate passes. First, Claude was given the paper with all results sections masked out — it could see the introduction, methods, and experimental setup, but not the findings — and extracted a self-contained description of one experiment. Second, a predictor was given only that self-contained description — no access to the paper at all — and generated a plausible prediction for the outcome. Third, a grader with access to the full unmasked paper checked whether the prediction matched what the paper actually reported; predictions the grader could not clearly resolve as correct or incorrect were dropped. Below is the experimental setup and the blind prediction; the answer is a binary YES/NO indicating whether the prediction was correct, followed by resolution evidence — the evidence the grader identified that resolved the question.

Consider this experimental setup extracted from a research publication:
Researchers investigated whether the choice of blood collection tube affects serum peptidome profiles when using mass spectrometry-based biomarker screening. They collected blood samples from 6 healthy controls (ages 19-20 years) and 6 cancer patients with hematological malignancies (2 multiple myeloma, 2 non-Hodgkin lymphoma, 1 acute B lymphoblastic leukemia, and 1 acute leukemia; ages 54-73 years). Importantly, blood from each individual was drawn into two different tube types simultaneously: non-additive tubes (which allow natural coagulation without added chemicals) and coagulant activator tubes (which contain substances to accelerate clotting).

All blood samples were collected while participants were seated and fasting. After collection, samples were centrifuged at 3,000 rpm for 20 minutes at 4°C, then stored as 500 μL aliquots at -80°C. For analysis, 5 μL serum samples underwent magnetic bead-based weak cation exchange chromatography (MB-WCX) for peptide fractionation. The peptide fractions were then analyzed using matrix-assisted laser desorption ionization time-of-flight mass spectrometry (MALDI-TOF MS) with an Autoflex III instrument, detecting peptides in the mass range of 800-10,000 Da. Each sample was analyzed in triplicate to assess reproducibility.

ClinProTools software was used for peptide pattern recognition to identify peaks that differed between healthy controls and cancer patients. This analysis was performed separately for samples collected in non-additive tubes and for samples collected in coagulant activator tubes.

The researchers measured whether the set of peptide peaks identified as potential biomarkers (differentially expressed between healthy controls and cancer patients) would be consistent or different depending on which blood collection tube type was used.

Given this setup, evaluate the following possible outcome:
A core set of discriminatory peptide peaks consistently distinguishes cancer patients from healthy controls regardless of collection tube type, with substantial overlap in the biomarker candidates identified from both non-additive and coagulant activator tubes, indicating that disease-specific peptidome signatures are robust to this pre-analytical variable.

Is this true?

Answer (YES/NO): NO